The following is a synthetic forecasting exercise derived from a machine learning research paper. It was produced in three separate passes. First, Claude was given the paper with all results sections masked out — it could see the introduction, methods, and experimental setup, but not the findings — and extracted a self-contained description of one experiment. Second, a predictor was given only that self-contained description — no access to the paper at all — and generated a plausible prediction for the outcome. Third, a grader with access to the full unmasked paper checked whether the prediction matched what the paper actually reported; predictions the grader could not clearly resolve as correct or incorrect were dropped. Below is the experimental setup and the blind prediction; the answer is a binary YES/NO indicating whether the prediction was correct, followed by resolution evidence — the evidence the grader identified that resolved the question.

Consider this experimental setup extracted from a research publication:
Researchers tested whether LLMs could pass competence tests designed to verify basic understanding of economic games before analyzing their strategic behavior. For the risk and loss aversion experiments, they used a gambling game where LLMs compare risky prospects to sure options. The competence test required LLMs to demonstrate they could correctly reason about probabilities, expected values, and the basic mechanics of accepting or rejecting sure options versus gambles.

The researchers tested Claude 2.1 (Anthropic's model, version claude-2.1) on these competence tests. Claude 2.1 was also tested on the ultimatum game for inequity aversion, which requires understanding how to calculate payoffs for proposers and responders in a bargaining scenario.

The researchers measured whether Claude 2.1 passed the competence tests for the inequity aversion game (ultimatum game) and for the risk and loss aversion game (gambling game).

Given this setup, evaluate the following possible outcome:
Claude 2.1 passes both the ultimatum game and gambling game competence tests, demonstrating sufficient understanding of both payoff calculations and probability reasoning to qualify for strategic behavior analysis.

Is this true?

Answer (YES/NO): NO